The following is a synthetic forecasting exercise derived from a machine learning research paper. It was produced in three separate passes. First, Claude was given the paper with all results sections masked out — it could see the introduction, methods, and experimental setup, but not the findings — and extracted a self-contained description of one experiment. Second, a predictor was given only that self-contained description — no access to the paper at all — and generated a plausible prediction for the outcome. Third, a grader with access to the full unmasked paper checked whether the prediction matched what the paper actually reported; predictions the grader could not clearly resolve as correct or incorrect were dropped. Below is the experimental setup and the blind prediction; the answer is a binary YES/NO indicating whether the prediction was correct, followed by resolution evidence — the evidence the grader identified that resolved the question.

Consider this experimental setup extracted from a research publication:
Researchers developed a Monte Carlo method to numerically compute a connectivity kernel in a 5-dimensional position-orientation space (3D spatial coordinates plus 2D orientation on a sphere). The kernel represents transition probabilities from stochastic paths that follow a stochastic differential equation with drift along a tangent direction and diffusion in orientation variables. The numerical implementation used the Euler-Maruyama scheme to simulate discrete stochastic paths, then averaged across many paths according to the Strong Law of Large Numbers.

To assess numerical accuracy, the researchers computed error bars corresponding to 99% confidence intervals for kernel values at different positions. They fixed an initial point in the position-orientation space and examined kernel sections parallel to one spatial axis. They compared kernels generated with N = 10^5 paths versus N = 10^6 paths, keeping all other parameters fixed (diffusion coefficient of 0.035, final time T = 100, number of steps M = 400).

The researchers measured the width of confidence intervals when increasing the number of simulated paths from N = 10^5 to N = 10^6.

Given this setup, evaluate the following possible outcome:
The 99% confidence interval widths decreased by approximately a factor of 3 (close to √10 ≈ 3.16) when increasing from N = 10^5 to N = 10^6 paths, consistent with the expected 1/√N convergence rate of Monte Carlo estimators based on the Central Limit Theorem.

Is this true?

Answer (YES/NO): NO